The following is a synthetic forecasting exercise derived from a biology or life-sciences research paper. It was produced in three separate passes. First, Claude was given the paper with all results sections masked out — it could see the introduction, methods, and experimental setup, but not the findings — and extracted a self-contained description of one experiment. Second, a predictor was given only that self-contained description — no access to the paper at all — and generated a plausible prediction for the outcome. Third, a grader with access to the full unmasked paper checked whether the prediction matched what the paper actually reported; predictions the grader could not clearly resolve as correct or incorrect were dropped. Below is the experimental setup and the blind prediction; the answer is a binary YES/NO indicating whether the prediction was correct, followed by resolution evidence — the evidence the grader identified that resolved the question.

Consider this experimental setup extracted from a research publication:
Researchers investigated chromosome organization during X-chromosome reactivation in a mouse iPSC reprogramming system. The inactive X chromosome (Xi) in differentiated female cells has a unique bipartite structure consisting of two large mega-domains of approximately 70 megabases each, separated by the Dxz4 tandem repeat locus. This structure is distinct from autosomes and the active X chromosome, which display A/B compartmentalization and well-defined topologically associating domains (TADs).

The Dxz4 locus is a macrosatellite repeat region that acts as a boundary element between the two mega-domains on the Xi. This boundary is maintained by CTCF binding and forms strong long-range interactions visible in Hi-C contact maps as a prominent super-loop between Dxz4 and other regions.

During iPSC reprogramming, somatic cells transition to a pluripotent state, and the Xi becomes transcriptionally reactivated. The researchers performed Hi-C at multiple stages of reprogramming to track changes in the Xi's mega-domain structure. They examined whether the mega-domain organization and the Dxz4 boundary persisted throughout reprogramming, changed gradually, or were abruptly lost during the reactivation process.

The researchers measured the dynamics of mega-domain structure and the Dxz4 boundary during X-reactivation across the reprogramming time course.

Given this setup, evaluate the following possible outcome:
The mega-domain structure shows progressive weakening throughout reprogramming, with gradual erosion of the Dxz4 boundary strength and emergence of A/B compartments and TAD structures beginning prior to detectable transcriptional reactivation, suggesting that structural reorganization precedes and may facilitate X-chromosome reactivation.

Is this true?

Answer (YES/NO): NO